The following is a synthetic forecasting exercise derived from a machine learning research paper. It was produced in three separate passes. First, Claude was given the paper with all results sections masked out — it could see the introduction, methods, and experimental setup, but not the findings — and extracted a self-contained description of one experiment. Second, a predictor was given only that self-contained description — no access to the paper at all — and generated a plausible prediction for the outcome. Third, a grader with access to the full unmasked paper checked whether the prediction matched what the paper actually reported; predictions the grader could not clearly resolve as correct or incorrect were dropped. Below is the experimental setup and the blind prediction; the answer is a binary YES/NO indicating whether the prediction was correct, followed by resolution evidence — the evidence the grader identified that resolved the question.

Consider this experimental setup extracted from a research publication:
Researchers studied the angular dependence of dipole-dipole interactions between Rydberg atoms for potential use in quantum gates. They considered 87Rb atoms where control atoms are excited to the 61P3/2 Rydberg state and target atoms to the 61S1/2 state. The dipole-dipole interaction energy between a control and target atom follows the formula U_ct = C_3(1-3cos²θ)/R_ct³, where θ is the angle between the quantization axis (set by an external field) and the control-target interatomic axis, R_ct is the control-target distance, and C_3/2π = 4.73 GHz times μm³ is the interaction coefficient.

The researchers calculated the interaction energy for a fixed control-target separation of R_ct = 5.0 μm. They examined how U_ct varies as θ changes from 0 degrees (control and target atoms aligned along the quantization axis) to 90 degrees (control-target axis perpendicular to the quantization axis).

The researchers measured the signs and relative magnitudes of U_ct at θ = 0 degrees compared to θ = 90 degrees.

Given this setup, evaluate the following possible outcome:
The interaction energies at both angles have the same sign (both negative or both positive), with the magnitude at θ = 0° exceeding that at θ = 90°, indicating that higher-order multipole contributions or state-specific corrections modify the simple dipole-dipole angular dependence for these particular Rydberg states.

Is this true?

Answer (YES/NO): NO